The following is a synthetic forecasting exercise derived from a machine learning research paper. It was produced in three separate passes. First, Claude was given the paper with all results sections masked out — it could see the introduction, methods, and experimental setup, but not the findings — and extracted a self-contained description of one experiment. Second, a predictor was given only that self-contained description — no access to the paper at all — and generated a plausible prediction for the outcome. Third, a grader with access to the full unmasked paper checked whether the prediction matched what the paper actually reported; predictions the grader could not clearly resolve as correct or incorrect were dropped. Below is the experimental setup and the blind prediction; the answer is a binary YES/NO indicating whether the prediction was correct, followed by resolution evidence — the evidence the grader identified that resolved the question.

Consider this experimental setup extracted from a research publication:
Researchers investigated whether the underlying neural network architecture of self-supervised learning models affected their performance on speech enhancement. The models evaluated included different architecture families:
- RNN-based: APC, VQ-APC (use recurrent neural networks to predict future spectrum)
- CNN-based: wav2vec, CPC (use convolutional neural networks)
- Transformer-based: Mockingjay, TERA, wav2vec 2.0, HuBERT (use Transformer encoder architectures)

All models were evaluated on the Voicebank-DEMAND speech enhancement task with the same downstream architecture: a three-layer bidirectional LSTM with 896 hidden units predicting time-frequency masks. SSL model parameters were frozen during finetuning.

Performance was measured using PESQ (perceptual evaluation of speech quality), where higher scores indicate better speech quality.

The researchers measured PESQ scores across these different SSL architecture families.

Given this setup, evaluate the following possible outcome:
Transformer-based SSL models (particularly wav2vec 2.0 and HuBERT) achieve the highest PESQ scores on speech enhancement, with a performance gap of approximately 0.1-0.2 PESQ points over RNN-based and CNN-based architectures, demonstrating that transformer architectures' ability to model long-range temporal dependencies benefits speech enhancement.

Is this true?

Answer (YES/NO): NO